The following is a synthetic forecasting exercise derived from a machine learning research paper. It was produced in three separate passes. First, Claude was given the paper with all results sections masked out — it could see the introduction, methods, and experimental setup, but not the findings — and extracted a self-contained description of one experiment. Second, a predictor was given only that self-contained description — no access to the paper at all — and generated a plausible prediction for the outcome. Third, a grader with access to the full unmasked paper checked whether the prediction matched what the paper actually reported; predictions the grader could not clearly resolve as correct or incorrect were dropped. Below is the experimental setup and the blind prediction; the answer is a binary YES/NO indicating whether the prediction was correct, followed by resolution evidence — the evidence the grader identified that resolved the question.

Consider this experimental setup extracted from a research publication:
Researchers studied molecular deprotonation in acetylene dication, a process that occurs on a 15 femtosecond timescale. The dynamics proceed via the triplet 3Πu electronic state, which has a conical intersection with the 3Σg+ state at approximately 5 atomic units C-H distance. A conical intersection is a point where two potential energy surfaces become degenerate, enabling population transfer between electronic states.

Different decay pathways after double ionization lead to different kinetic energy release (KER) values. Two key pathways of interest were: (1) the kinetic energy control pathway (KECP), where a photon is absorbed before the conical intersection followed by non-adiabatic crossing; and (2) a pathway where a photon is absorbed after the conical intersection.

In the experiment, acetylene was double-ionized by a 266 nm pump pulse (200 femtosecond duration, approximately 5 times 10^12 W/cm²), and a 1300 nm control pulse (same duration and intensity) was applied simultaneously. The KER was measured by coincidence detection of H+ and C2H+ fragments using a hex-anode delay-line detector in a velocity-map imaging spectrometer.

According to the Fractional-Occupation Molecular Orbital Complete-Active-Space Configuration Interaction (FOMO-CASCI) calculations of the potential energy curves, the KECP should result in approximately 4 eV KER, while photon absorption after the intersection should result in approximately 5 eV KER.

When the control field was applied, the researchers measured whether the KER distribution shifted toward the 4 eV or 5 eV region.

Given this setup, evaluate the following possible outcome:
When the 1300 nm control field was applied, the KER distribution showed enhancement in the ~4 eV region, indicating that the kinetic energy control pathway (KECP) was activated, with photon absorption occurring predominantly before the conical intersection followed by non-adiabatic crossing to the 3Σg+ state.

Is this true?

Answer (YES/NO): YES